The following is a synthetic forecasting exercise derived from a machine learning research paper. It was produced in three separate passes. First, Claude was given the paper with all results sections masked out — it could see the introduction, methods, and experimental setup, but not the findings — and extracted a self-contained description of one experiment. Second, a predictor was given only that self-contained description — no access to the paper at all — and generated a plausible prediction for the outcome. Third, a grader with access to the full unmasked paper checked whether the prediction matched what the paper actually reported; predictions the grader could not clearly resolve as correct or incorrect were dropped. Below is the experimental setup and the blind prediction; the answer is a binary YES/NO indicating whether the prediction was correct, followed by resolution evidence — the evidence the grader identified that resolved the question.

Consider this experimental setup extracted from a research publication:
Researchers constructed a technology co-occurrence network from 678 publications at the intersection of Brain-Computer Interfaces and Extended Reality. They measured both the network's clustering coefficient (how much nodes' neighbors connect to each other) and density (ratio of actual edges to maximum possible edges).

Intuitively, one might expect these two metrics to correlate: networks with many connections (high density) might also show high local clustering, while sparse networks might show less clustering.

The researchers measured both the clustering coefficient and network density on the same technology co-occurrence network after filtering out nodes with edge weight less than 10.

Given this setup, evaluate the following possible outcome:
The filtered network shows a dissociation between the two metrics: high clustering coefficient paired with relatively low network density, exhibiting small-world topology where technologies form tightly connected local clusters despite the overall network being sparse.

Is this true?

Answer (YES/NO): YES